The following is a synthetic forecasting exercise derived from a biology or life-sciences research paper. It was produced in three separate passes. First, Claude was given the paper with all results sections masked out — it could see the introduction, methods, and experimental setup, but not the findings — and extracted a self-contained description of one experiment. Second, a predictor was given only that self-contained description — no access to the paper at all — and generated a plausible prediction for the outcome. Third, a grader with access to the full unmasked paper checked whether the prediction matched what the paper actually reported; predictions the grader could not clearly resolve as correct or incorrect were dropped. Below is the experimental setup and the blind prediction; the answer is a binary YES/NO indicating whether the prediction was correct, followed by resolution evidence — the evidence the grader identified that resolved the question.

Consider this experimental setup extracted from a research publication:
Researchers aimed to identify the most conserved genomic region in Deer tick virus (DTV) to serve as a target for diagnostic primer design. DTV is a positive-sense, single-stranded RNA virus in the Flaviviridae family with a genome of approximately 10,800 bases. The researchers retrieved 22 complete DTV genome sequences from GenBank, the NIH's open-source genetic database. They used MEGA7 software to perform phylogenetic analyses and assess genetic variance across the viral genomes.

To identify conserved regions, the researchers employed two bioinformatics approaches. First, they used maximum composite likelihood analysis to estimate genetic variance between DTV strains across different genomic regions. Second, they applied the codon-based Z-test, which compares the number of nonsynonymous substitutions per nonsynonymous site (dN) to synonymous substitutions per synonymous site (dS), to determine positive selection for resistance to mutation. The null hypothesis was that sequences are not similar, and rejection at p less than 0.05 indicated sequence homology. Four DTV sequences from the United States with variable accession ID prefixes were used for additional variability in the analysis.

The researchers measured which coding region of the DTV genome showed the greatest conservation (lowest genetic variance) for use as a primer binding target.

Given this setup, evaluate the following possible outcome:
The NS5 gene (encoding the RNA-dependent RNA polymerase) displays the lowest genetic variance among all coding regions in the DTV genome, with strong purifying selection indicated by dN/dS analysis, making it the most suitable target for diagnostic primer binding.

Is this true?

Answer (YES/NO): YES